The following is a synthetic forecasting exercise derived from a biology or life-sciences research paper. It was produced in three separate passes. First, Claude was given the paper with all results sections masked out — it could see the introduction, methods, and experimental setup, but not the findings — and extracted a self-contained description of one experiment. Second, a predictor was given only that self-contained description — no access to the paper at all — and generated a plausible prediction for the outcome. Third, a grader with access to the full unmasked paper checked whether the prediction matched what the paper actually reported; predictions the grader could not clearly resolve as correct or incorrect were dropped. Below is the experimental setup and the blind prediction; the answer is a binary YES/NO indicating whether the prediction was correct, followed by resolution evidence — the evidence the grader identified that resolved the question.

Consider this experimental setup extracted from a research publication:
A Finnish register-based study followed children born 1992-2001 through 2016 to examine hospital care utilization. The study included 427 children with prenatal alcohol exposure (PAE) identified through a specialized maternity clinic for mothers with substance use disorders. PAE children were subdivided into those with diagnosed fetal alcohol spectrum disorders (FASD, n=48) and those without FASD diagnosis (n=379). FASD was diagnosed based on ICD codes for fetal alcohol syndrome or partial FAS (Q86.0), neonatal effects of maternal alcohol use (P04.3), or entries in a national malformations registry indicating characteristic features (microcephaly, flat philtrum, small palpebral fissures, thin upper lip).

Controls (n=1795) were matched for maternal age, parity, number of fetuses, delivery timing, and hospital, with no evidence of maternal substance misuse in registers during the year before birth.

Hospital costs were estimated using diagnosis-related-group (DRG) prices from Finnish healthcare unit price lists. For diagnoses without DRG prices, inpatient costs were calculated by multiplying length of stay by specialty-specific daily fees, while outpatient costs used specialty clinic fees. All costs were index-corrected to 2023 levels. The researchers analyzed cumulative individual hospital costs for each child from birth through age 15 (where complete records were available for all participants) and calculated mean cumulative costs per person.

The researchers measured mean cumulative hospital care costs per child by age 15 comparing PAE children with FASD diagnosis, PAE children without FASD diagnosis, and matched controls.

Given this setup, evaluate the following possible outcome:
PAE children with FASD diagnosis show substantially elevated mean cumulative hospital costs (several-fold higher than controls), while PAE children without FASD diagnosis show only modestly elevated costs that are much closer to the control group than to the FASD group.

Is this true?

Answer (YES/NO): NO